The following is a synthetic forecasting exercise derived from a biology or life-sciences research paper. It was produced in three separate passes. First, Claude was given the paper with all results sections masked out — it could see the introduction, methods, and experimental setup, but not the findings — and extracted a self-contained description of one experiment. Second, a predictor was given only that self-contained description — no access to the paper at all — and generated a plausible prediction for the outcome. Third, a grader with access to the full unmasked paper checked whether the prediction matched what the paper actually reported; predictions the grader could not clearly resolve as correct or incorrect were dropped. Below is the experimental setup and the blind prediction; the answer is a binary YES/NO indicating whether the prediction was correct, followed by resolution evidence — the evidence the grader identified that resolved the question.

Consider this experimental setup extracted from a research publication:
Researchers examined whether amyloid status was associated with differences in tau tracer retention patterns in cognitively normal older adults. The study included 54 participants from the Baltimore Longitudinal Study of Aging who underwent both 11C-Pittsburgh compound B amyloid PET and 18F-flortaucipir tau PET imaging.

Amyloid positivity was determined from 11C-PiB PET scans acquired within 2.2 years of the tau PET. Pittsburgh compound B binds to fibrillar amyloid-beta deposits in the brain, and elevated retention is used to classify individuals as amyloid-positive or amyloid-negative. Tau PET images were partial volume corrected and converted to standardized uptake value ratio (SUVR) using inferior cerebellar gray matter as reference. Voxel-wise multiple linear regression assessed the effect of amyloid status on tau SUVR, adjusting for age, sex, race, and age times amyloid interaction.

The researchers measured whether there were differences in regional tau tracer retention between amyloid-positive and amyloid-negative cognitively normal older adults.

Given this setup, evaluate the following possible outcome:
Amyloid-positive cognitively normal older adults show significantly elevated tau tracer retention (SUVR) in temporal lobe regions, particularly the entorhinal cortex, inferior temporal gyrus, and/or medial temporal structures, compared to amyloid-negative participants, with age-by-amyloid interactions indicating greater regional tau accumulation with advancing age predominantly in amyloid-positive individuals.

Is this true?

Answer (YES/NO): NO